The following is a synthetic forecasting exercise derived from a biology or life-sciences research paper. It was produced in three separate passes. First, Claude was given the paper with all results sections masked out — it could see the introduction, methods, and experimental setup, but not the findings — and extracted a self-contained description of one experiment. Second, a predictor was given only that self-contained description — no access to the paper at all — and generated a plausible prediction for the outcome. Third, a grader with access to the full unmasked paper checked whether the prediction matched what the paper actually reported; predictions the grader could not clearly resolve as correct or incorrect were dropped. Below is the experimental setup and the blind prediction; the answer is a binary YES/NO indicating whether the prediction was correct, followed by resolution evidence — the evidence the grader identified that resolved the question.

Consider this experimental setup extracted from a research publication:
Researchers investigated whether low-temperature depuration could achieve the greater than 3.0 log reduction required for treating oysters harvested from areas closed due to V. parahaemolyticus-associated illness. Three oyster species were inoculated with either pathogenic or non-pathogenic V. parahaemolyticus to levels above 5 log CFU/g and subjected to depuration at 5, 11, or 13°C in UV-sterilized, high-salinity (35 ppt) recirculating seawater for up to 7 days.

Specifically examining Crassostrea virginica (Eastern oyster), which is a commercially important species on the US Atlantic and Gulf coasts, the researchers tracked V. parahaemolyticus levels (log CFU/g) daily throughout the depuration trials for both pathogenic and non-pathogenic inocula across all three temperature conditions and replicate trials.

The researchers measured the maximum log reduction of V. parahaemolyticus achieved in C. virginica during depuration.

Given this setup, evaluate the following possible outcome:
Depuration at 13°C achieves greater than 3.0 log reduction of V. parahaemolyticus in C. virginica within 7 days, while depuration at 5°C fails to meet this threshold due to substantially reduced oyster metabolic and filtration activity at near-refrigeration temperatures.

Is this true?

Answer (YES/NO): NO